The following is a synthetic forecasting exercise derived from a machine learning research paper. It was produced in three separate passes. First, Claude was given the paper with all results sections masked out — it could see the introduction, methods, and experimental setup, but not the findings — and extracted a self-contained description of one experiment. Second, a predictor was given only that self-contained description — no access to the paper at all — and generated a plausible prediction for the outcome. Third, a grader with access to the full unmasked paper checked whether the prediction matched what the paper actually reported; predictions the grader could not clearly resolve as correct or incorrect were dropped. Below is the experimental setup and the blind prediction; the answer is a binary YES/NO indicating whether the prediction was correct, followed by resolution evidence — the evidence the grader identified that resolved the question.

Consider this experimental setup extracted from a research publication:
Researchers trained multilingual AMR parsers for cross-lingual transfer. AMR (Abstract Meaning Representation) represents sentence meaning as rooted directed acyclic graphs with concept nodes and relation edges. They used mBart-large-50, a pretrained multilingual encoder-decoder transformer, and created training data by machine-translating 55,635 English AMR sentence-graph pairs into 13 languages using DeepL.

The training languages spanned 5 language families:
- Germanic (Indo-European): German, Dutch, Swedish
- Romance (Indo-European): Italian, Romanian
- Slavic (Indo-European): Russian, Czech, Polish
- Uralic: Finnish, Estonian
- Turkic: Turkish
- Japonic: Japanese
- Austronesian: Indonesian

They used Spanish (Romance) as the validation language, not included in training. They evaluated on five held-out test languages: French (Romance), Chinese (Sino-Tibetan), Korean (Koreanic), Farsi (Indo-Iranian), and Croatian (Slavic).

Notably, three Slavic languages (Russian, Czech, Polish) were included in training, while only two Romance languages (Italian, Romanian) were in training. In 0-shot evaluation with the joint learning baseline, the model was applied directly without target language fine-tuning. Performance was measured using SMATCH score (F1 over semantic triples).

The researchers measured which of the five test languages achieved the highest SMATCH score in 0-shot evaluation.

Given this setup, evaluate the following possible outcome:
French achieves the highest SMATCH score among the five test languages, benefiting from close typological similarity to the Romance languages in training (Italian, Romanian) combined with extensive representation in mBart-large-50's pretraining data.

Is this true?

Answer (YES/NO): YES